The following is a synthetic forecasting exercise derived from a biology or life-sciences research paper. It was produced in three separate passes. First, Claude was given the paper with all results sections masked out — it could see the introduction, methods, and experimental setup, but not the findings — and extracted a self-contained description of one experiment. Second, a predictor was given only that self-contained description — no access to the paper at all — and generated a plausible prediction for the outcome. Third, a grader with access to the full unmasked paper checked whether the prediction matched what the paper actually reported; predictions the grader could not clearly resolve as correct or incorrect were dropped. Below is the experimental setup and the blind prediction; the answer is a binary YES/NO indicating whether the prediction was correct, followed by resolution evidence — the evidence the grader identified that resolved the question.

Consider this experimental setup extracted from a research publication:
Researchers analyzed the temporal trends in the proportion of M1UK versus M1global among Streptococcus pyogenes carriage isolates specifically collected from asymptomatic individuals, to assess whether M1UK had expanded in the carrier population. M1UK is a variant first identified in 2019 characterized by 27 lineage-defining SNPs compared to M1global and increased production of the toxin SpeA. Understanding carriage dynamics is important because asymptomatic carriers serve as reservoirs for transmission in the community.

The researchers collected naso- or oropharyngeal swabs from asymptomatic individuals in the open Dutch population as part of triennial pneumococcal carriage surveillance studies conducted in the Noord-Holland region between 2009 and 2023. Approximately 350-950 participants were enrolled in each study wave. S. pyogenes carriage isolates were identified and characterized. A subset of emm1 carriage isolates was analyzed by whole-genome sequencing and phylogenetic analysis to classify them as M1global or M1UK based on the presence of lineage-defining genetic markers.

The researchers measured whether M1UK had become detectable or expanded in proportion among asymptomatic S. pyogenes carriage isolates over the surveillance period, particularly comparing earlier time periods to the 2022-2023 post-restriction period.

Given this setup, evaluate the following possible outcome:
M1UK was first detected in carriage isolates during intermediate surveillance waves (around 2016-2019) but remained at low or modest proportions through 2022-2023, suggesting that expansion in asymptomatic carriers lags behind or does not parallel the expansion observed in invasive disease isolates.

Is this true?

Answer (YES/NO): NO